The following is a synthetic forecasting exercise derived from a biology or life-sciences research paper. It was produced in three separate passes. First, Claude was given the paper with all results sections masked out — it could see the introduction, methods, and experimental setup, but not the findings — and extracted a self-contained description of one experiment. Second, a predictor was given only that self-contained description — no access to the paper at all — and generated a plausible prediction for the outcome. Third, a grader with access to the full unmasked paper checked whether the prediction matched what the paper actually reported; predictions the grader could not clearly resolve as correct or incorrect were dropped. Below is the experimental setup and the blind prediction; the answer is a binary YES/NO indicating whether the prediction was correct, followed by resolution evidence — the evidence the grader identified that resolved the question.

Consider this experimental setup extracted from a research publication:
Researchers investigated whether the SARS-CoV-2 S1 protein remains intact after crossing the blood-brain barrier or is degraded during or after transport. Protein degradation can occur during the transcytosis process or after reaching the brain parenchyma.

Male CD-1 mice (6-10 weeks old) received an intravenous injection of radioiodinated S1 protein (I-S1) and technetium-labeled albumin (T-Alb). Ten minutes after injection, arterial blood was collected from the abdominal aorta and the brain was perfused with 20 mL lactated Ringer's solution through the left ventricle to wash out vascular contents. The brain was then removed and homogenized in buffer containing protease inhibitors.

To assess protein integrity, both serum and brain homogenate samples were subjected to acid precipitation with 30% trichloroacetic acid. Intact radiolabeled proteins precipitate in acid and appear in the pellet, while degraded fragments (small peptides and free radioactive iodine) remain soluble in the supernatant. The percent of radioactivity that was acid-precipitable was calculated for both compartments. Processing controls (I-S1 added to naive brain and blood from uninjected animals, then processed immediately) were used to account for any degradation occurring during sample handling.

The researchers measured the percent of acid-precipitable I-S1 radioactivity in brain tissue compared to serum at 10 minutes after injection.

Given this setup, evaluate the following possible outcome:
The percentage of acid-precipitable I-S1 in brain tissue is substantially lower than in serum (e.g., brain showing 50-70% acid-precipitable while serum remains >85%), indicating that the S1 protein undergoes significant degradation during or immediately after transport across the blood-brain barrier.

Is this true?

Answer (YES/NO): NO